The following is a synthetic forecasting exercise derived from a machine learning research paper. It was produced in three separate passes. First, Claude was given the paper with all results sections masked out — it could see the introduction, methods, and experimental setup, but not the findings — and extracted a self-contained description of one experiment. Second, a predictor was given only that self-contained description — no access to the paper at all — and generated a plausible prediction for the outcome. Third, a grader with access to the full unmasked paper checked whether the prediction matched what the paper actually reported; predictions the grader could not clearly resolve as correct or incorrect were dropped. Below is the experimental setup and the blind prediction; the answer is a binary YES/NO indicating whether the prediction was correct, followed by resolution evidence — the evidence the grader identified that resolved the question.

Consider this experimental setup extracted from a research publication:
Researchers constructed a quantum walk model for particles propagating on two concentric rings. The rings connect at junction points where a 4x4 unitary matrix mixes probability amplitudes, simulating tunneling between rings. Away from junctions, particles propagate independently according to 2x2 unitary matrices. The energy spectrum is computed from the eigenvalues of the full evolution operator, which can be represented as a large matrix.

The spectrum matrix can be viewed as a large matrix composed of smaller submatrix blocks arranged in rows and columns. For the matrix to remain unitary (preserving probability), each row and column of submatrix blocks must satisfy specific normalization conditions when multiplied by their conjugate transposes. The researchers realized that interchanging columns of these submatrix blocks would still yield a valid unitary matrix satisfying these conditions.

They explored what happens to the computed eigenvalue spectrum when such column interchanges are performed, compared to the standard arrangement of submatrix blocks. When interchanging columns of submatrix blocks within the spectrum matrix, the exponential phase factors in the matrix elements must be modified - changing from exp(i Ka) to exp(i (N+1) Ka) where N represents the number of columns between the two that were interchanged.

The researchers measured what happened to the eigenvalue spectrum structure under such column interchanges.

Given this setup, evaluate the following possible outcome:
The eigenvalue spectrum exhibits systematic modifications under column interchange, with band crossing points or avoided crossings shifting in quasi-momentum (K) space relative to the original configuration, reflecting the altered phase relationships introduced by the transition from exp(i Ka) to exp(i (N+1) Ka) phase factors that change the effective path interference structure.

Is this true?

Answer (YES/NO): NO